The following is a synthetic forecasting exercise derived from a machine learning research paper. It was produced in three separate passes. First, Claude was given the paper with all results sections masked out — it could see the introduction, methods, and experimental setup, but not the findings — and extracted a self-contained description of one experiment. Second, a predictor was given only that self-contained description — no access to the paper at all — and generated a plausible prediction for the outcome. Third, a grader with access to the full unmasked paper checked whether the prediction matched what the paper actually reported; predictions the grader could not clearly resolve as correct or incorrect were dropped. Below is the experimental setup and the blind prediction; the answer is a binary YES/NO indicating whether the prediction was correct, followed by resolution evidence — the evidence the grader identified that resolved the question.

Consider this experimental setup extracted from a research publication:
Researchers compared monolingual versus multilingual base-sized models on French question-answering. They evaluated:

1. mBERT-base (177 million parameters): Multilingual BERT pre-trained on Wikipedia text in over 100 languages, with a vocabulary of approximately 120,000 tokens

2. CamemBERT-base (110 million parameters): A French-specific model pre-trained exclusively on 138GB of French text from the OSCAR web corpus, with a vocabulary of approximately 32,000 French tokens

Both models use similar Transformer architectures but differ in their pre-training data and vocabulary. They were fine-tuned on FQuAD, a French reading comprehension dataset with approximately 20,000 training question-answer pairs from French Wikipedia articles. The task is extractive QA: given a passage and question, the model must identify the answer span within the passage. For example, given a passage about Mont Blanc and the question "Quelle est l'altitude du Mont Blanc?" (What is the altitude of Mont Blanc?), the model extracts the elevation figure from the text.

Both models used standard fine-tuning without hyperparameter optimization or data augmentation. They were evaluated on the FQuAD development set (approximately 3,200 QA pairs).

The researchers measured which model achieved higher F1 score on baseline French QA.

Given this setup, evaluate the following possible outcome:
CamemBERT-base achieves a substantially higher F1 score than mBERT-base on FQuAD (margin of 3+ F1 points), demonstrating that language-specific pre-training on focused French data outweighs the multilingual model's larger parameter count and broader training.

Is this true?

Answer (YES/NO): NO